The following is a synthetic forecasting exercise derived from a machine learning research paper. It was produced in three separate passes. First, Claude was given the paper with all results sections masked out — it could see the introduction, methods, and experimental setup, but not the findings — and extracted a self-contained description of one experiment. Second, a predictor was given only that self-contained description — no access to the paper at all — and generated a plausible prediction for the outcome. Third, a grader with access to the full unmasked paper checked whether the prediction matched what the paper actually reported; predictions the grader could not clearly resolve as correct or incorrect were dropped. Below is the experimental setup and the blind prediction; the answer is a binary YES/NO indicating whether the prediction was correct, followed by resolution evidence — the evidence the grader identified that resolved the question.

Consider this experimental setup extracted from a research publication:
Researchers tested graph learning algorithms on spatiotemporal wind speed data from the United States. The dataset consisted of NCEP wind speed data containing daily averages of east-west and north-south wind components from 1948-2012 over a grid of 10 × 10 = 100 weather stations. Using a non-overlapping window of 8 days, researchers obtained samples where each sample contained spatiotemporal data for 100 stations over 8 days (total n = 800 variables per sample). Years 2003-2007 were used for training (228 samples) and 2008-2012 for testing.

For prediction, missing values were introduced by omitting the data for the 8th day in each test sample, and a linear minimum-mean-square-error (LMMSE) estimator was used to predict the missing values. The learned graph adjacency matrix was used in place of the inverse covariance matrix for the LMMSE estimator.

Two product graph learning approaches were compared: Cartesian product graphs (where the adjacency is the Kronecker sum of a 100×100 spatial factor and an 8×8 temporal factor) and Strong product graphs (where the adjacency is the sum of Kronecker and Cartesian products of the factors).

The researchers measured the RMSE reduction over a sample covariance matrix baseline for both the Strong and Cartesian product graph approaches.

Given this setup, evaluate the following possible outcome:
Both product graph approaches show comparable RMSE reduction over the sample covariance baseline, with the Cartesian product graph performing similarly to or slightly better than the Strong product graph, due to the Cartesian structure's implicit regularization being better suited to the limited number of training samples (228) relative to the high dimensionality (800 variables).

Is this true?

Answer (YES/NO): NO